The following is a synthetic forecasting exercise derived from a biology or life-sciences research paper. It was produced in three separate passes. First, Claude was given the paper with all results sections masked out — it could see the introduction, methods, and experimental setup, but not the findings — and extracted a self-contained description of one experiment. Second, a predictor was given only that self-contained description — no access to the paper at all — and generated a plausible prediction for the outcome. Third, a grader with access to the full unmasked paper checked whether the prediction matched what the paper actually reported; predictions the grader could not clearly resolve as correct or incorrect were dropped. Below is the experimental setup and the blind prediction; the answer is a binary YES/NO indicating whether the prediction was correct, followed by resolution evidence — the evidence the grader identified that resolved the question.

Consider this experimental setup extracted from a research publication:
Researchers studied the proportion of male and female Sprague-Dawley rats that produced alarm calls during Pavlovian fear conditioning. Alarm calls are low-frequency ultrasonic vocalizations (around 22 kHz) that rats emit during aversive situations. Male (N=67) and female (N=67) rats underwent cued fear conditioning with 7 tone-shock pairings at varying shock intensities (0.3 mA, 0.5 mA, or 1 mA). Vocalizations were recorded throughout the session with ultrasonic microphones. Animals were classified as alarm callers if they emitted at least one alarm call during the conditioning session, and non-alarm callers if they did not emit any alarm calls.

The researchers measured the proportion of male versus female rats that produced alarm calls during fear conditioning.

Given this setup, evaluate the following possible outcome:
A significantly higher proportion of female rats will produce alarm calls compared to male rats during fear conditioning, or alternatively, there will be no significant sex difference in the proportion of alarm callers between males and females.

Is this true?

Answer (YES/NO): NO